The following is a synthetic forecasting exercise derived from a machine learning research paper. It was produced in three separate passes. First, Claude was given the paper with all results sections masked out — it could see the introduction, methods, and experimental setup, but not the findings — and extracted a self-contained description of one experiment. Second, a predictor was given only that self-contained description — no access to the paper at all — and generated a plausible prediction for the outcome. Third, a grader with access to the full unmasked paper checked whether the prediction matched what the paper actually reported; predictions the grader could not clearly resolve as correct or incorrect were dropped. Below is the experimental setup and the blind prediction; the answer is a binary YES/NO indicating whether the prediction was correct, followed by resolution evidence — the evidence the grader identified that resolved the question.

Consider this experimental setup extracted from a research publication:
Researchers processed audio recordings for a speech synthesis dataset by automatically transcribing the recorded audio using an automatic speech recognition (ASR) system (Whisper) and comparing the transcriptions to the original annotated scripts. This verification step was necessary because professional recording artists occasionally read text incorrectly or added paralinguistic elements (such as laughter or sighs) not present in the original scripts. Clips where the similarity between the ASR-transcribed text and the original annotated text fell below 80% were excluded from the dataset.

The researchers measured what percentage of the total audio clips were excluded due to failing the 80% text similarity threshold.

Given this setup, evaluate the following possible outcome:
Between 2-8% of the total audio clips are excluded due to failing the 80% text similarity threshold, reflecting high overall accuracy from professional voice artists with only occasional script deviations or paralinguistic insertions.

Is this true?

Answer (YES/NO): YES